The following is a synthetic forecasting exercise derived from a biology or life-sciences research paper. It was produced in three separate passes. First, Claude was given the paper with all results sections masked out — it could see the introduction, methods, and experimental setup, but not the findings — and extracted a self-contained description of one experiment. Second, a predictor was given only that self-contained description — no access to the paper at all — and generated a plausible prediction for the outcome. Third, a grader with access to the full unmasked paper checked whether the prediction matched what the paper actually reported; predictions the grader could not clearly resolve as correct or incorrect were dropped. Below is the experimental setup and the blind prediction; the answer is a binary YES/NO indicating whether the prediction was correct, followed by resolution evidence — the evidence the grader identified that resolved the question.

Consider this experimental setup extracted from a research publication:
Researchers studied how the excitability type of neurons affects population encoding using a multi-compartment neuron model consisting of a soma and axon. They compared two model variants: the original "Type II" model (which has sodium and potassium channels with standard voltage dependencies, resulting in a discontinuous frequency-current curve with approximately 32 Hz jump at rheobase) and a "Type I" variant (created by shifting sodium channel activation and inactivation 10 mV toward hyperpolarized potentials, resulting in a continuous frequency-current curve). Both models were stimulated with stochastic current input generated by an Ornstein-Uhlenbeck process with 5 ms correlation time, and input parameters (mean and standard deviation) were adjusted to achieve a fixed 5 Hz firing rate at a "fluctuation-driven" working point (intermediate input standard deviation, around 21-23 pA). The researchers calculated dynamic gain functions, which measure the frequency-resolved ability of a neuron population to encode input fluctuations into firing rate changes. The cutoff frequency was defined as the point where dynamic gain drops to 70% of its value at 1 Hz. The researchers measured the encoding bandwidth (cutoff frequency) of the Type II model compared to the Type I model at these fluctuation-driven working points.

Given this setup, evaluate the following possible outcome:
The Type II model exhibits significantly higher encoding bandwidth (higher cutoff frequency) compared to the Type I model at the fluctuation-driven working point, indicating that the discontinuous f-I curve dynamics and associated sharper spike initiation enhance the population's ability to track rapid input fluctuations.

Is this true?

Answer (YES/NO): YES